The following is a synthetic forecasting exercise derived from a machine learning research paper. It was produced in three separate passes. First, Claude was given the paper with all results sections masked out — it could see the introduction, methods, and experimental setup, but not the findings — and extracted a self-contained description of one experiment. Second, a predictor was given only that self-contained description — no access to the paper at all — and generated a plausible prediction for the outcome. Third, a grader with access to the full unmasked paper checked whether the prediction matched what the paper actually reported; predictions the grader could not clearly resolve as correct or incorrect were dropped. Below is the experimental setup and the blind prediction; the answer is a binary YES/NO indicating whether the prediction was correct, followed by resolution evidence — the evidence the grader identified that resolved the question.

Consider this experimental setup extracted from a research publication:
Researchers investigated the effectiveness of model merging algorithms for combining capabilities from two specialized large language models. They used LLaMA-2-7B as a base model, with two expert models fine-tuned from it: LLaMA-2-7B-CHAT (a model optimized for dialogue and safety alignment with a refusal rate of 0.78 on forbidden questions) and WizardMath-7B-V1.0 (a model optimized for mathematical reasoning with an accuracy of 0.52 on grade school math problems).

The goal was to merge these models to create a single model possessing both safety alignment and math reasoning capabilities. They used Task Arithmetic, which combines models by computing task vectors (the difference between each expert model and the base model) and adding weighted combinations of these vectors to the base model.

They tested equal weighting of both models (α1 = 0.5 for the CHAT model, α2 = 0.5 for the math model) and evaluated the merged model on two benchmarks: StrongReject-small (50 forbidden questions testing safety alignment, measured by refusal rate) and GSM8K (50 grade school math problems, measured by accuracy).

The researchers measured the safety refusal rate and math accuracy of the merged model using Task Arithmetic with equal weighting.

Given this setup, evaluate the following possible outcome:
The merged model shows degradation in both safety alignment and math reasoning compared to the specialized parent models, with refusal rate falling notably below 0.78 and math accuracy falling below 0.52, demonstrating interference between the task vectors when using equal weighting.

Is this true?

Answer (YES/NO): YES